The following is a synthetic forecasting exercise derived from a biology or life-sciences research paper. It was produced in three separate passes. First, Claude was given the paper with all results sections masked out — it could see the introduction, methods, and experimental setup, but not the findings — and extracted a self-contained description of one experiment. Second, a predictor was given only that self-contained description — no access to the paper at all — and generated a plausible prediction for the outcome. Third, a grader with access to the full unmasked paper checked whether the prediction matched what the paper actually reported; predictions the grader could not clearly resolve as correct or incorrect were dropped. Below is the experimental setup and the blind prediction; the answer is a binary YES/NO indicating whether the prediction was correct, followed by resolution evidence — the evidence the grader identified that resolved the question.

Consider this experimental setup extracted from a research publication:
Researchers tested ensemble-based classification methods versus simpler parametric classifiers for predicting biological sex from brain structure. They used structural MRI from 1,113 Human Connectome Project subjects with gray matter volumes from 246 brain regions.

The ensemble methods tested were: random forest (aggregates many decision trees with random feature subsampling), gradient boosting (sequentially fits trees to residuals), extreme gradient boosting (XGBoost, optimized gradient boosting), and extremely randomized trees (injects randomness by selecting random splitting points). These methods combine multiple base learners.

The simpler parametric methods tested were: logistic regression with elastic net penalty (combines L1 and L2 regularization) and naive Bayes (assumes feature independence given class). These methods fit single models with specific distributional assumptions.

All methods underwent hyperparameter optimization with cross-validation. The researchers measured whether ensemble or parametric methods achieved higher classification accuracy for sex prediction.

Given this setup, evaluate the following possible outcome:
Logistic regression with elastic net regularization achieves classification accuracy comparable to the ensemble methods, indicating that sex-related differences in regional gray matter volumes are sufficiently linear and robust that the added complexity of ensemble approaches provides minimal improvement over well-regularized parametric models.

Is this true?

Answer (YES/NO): NO